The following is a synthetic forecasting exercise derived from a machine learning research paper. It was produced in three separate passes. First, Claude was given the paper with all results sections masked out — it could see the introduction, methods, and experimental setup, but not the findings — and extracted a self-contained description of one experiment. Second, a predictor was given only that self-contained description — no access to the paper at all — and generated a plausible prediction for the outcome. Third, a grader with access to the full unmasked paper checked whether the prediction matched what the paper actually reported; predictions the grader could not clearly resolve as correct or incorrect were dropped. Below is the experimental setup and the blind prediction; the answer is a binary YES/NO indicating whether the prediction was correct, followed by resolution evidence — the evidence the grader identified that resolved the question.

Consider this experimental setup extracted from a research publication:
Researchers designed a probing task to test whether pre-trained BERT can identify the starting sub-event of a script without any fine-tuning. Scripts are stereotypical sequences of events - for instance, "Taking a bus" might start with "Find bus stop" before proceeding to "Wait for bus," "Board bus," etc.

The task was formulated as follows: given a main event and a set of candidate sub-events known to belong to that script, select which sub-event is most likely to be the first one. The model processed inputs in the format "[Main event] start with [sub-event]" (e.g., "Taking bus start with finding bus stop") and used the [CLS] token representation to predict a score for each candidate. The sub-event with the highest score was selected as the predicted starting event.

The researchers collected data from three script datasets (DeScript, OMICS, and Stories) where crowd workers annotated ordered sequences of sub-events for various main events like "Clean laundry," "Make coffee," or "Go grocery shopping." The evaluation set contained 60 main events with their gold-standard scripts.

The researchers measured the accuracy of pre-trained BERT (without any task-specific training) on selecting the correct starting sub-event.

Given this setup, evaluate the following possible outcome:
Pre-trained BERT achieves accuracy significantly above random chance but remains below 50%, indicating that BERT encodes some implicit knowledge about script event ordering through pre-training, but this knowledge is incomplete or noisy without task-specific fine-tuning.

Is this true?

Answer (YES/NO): NO